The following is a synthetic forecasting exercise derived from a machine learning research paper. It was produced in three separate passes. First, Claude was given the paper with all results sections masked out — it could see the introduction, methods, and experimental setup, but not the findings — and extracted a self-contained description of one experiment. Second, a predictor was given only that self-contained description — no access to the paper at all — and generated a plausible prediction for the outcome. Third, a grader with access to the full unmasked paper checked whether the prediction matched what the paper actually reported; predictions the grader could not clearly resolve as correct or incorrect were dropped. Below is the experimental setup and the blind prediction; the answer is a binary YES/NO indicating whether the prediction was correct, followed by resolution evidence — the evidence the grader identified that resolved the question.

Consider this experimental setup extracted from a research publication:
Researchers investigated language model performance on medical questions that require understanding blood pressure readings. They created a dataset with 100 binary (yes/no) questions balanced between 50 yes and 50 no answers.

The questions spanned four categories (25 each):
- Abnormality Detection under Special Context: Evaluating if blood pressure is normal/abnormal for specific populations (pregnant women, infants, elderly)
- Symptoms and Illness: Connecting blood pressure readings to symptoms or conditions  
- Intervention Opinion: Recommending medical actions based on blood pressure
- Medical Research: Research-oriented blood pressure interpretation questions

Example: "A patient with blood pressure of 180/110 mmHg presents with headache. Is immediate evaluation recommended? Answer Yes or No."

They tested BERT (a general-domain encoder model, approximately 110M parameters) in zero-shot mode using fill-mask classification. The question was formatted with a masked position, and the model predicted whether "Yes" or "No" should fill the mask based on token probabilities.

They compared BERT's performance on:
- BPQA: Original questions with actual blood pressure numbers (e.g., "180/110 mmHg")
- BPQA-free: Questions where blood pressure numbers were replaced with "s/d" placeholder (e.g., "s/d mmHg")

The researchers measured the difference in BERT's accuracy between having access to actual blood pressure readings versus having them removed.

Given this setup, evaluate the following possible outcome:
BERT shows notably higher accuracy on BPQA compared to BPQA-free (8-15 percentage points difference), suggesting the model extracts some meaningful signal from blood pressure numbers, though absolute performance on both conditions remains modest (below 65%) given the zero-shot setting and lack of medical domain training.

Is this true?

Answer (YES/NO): NO